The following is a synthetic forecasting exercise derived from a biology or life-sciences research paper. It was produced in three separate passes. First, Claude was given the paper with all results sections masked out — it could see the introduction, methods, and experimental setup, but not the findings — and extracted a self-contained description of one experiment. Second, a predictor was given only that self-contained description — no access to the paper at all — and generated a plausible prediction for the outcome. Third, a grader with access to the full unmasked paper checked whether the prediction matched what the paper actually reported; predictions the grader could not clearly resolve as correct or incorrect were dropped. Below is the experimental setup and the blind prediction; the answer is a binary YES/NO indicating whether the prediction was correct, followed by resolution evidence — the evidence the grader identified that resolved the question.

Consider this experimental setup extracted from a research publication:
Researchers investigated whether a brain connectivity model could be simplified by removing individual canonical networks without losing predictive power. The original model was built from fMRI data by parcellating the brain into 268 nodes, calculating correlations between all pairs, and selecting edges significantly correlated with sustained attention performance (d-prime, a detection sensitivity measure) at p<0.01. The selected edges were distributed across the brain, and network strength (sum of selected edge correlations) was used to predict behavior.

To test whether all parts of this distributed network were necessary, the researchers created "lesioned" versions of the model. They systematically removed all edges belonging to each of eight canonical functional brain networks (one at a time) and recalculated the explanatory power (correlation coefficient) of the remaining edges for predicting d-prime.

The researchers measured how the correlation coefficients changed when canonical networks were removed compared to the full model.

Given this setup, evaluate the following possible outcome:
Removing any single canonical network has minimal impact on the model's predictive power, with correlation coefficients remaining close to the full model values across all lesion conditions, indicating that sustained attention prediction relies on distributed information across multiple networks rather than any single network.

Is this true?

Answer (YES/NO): YES